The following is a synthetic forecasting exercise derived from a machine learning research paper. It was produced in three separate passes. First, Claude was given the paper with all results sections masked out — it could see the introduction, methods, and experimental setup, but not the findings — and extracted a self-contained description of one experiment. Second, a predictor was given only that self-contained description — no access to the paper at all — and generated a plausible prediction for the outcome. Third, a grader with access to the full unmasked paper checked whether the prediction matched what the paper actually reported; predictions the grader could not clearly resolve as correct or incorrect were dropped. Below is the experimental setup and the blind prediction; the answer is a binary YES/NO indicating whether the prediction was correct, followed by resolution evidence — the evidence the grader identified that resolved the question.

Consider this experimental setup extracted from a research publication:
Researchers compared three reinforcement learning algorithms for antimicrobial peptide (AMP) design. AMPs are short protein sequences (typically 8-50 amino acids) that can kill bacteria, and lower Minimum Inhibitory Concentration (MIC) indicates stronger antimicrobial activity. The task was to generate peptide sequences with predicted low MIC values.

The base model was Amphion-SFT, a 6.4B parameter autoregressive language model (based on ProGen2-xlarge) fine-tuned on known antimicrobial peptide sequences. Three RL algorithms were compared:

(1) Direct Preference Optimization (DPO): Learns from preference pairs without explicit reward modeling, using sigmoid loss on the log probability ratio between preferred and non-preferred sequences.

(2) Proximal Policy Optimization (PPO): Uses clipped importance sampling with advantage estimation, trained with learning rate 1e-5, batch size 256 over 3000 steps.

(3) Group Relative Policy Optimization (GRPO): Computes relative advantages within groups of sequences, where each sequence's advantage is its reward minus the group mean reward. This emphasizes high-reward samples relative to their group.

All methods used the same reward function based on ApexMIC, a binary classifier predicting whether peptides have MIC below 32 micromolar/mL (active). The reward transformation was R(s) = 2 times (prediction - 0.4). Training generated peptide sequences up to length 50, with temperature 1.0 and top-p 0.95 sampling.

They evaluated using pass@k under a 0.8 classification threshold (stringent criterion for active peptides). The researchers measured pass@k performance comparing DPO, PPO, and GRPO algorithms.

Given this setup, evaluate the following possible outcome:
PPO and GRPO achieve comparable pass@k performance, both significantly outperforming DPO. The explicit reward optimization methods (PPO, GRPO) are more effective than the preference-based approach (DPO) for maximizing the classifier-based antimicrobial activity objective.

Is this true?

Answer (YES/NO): NO